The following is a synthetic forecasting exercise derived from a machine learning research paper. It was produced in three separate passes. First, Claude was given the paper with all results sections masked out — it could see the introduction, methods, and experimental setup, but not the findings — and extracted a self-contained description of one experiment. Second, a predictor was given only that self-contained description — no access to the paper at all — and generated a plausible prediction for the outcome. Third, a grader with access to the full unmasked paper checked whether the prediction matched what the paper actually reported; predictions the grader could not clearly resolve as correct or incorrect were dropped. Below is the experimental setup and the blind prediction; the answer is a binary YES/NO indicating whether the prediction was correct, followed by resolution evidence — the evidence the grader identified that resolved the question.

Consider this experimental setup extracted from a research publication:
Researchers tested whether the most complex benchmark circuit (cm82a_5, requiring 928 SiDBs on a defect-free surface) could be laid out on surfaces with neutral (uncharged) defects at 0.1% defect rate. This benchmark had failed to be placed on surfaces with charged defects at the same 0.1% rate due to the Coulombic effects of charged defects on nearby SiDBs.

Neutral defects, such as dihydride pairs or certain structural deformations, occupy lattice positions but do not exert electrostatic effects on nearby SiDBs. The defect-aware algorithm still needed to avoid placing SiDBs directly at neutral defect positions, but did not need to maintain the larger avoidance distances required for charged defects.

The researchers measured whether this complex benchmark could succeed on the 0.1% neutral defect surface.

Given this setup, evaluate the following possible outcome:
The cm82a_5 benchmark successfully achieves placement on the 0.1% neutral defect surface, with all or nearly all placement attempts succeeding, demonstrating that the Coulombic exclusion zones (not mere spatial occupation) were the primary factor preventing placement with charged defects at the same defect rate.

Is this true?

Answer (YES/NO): NO